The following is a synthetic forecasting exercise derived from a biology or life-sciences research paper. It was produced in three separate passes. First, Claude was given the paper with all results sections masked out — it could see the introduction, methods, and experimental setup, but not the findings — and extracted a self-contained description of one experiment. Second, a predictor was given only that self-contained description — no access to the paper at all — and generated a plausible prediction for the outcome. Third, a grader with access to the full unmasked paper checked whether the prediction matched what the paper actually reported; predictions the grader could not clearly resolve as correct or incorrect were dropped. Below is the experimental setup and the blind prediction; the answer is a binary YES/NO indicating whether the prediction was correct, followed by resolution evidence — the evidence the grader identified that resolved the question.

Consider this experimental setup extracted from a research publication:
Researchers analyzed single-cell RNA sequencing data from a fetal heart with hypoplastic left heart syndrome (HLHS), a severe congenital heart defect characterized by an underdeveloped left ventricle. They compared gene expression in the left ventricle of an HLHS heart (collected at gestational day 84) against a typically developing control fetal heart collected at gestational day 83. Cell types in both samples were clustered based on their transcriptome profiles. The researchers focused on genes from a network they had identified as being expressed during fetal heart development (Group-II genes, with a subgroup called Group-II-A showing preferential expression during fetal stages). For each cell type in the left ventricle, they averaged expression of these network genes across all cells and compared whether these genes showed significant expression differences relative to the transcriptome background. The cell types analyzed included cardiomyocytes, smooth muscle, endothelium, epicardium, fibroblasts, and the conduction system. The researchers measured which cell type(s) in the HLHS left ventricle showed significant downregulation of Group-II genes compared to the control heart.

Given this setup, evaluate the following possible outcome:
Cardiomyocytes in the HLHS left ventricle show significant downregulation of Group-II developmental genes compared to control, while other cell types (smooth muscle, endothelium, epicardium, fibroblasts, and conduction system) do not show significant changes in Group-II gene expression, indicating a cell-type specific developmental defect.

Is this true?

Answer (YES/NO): NO